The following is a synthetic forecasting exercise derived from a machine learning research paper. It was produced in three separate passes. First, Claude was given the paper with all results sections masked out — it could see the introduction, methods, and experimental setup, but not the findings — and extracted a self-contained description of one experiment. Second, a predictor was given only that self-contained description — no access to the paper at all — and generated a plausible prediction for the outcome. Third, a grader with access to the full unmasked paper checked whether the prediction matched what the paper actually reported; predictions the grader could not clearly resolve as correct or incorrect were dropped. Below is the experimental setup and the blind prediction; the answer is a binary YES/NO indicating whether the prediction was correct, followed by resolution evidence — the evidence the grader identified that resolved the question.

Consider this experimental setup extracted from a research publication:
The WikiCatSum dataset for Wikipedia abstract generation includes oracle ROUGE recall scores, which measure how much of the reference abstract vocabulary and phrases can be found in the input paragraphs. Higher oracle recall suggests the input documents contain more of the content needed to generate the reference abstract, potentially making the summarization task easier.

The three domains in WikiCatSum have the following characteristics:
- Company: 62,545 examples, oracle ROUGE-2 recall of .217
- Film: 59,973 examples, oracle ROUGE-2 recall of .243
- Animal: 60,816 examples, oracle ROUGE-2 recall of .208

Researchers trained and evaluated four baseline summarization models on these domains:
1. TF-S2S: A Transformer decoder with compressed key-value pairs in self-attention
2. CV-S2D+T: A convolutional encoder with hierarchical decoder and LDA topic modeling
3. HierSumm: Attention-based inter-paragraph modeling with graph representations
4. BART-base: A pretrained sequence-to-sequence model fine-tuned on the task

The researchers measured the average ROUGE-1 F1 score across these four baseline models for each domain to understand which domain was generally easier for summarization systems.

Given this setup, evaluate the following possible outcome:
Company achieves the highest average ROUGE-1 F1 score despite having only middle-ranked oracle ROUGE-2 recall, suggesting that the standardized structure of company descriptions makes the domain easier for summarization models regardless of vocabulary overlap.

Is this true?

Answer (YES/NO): NO